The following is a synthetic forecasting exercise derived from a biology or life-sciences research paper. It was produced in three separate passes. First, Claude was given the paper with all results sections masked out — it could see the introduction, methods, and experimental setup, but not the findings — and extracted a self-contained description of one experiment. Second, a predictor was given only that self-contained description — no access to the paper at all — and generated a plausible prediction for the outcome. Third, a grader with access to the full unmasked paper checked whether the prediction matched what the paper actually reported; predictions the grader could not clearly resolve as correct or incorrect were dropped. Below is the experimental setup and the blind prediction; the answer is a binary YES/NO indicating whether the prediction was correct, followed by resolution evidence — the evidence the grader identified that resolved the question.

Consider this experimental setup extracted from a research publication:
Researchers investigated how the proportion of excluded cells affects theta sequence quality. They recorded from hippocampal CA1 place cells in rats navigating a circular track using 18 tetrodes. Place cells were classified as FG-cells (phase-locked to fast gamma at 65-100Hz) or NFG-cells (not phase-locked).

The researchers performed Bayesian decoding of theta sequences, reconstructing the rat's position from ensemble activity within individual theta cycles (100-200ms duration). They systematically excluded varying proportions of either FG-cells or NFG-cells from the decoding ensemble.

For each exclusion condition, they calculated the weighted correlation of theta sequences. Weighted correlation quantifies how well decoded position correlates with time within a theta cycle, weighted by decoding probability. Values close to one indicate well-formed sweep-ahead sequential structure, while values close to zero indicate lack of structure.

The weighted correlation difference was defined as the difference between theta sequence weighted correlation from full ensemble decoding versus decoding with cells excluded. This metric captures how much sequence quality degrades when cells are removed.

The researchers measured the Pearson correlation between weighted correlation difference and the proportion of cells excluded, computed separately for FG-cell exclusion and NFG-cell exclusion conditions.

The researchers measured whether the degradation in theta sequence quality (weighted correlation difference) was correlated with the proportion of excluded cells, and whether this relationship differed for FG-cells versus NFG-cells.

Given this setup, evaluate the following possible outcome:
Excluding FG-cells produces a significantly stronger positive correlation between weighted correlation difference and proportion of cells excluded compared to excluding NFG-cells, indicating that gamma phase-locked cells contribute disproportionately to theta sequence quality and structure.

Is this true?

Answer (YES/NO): NO